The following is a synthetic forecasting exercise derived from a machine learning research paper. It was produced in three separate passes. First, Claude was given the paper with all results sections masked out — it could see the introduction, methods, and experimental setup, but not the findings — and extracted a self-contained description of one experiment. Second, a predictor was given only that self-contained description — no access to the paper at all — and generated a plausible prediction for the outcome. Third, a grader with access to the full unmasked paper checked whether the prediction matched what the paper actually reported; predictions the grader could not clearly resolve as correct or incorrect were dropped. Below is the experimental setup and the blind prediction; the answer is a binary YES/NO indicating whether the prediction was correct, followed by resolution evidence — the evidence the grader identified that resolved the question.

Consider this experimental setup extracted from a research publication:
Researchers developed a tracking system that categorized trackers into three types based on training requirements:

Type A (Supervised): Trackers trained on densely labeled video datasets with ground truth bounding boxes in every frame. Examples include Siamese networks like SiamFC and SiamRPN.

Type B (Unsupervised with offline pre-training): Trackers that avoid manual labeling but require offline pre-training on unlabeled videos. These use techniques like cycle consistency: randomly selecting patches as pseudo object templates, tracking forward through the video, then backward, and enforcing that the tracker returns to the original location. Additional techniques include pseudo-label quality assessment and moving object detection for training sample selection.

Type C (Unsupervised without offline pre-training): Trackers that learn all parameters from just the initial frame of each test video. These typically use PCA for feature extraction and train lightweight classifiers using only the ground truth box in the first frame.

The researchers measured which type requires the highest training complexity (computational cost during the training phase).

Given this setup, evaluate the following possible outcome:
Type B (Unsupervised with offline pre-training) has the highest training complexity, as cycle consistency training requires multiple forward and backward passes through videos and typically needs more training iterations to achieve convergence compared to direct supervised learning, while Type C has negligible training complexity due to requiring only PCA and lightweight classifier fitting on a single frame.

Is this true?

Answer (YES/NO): YES